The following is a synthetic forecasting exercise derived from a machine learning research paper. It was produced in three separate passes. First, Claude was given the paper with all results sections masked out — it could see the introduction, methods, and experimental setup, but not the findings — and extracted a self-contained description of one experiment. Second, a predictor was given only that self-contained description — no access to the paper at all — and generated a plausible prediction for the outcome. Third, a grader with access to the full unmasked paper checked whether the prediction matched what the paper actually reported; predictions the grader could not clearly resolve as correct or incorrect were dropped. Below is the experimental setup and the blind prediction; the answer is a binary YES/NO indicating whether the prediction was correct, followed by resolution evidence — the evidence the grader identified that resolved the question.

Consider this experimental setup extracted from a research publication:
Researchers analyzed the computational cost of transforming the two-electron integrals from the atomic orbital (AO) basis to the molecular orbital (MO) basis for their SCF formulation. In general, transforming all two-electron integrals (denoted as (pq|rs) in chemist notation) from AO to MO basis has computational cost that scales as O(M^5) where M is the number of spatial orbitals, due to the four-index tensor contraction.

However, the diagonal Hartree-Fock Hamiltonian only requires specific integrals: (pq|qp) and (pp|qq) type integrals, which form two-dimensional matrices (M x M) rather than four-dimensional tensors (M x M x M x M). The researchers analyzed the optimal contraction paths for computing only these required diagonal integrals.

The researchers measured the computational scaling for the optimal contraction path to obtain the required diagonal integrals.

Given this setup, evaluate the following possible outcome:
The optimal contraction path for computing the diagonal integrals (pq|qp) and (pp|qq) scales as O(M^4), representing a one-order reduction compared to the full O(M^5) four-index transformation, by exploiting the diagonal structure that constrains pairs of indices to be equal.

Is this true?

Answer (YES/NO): NO